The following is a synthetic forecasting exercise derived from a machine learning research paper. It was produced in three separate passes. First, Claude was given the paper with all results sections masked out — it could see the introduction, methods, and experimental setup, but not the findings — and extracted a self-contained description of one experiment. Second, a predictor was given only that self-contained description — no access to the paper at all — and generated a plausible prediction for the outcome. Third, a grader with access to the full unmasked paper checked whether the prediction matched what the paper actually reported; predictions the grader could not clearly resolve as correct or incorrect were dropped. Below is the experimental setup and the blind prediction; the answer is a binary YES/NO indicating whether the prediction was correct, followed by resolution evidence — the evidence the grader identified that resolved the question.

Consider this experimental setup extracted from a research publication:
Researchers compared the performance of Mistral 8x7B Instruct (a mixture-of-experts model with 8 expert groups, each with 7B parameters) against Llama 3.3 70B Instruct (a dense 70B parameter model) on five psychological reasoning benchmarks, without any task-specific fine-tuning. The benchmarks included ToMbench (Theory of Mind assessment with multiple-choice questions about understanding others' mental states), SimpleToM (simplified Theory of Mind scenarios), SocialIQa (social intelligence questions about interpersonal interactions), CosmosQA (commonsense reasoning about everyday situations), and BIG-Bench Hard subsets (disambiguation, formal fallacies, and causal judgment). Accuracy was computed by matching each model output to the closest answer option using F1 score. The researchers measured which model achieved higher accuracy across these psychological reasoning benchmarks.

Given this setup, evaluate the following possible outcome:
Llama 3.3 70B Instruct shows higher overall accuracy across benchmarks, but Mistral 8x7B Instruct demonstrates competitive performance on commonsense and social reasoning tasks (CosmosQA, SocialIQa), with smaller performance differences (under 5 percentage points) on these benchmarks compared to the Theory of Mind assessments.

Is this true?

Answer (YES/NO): NO